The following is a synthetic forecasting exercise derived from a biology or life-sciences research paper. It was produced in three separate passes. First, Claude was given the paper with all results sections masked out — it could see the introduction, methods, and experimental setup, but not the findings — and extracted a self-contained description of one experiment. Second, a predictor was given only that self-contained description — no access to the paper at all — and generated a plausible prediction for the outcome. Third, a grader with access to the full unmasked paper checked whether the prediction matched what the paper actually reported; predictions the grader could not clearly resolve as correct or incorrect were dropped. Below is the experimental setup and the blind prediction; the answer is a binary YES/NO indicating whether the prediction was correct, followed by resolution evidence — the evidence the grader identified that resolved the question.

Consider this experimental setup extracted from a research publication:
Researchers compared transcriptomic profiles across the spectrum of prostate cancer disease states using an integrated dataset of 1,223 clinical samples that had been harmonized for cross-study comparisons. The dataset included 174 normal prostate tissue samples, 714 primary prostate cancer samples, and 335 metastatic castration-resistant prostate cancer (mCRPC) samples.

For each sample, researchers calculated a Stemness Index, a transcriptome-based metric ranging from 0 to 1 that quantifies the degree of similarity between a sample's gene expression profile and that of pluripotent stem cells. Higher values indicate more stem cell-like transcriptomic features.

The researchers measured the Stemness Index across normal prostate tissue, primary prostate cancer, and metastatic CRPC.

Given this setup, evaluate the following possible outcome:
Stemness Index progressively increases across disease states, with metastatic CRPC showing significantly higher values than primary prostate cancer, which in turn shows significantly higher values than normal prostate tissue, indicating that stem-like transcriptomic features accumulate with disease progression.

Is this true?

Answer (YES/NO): YES